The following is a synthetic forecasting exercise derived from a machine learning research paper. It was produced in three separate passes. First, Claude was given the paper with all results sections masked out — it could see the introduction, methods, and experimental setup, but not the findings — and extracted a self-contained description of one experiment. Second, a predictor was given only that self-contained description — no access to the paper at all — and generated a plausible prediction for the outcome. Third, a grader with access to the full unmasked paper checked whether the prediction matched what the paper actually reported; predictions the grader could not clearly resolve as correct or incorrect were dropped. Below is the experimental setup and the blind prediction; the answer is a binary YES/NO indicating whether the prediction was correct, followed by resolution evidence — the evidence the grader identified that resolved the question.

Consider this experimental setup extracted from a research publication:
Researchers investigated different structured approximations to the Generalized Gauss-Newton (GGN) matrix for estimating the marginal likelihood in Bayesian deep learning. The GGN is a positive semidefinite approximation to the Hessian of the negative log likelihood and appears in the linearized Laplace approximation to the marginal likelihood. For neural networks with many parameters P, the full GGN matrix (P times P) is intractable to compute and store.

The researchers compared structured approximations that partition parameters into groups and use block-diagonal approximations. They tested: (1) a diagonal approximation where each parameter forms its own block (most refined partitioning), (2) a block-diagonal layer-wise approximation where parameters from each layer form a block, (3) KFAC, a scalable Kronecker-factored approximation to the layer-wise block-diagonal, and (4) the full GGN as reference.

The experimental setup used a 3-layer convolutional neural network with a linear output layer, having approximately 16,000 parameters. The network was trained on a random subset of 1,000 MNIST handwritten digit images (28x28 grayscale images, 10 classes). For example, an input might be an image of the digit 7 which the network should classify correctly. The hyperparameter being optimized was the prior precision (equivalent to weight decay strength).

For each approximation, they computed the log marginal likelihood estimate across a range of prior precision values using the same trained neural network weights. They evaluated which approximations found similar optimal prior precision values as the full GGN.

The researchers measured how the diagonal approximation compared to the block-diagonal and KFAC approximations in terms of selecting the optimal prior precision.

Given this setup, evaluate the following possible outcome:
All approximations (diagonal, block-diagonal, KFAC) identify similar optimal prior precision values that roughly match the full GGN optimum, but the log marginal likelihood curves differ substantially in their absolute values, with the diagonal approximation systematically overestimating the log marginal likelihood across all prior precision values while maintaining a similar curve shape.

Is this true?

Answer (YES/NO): NO